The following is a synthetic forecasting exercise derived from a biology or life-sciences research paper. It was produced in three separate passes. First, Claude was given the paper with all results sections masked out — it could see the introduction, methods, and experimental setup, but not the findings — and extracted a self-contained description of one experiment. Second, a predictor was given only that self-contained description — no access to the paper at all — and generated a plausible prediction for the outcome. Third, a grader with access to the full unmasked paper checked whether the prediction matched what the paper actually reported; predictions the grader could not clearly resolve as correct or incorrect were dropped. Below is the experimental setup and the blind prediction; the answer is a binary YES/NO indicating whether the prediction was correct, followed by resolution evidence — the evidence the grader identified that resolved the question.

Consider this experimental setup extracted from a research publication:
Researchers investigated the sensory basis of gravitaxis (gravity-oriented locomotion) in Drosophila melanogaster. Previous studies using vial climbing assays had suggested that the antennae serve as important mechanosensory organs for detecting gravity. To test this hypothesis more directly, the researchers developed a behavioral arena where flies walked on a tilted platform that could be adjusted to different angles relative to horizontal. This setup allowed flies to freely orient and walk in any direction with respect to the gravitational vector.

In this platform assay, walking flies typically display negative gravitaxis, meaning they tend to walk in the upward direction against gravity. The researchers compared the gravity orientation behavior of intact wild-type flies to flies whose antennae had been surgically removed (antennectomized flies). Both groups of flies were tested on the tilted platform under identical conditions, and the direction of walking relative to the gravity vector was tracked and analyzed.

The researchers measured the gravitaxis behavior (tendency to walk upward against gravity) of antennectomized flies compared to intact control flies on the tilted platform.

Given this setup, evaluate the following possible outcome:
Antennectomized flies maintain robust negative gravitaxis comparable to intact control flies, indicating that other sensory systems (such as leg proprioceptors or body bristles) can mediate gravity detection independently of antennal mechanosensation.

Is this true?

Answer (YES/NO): NO